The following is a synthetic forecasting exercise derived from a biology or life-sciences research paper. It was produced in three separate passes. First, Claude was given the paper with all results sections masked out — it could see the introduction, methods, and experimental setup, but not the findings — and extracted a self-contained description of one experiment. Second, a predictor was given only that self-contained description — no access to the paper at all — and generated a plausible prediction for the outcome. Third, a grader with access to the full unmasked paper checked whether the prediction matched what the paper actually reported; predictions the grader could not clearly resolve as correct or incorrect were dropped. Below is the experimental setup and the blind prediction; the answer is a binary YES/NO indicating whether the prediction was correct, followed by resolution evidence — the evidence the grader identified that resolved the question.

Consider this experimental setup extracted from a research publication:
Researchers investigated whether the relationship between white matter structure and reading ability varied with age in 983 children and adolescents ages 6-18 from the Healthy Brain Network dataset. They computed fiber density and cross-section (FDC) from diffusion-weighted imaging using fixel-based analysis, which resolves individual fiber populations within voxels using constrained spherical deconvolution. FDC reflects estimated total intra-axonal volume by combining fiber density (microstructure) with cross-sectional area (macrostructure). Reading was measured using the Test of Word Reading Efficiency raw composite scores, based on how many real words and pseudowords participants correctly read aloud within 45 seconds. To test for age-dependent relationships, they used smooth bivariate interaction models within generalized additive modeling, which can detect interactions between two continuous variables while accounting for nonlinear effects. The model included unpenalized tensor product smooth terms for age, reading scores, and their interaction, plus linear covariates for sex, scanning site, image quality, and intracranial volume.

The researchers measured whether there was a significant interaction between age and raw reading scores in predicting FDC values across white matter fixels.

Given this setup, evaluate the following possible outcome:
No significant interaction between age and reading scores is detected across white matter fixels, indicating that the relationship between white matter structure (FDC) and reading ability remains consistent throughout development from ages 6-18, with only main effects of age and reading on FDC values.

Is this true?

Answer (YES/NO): YES